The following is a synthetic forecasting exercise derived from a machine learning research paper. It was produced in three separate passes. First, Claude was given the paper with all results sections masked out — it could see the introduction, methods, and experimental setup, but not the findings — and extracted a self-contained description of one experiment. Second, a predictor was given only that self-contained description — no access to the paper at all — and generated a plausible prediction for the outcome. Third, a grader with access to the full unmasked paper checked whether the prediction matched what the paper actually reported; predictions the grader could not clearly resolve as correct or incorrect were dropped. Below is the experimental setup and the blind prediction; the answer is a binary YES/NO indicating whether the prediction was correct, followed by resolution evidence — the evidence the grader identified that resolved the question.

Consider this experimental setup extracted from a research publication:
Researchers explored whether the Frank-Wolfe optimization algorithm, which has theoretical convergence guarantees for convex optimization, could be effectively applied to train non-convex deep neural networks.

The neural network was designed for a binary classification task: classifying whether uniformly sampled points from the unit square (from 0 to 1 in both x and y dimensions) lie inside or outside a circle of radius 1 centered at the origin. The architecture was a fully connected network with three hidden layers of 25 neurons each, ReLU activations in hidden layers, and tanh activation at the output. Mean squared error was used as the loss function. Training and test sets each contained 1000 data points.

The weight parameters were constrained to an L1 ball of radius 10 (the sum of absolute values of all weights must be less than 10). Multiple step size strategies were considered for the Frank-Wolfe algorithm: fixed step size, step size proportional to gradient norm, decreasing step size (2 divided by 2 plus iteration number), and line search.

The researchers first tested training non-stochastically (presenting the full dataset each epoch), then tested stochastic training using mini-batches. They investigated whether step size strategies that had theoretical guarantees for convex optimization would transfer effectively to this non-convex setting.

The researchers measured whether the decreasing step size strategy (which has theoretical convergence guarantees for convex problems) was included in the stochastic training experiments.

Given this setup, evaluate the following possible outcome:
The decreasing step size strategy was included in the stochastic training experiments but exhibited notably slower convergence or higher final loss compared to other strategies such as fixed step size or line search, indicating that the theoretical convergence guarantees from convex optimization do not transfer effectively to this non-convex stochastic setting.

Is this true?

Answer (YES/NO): NO